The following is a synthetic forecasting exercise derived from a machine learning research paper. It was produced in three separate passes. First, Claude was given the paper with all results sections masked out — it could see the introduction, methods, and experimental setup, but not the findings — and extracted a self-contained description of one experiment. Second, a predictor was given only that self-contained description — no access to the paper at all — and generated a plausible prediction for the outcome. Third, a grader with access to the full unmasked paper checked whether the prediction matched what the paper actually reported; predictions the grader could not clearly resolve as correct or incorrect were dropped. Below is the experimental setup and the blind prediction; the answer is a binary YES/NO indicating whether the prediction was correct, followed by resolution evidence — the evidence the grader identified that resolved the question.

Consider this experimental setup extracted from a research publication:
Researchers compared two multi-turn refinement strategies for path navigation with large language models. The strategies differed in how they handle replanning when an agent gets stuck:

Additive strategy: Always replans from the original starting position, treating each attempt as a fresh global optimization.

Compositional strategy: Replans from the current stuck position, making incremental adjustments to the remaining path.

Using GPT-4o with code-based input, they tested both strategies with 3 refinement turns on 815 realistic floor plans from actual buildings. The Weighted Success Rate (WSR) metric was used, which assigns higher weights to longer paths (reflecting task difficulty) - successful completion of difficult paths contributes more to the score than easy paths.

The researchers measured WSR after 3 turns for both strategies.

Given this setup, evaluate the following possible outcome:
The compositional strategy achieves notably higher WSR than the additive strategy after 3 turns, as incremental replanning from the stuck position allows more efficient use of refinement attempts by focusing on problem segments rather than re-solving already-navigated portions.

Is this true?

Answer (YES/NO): NO